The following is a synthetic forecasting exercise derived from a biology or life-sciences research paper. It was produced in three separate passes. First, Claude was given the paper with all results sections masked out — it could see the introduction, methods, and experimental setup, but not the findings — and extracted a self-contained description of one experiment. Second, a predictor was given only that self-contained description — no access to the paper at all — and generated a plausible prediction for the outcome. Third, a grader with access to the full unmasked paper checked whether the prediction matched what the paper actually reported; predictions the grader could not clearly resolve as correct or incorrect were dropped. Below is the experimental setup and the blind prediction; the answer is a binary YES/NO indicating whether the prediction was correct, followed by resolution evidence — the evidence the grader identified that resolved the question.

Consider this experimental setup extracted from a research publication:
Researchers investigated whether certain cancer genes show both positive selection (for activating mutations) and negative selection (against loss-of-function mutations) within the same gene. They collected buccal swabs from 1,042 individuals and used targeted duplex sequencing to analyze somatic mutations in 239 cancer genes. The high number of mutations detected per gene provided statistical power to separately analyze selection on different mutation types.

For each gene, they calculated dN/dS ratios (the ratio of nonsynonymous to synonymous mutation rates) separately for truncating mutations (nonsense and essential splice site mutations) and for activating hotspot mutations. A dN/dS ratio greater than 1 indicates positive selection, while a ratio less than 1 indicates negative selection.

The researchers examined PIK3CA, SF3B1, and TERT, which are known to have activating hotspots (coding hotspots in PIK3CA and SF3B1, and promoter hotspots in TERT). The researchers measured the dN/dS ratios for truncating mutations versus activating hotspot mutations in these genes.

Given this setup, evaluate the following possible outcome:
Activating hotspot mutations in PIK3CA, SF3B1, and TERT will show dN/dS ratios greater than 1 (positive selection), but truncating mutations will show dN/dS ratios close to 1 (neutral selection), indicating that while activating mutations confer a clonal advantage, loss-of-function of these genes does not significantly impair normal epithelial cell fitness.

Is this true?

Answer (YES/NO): NO